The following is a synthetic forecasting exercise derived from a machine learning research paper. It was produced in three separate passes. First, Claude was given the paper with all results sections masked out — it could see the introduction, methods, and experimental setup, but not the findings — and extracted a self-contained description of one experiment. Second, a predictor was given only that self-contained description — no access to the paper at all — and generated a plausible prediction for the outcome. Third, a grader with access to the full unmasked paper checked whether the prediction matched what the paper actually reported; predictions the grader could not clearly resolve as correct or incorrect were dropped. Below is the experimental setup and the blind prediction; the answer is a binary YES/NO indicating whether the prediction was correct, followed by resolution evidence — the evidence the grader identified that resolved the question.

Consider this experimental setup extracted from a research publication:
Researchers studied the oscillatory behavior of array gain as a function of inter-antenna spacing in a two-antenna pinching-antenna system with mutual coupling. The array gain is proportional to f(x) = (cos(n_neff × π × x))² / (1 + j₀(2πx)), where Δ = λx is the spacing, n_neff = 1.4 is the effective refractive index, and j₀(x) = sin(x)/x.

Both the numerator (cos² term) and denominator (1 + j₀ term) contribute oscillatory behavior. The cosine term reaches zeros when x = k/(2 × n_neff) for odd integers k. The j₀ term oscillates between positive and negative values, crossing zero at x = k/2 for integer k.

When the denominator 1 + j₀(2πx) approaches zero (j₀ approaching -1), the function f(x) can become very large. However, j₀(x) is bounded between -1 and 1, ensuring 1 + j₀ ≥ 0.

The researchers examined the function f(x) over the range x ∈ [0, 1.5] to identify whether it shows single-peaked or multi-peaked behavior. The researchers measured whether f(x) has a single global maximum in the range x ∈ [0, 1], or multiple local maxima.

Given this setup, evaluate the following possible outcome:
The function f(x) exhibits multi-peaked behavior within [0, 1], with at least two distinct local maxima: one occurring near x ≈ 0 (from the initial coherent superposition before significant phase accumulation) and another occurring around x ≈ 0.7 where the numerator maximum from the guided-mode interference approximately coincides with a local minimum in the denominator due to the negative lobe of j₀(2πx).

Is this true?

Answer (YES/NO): YES